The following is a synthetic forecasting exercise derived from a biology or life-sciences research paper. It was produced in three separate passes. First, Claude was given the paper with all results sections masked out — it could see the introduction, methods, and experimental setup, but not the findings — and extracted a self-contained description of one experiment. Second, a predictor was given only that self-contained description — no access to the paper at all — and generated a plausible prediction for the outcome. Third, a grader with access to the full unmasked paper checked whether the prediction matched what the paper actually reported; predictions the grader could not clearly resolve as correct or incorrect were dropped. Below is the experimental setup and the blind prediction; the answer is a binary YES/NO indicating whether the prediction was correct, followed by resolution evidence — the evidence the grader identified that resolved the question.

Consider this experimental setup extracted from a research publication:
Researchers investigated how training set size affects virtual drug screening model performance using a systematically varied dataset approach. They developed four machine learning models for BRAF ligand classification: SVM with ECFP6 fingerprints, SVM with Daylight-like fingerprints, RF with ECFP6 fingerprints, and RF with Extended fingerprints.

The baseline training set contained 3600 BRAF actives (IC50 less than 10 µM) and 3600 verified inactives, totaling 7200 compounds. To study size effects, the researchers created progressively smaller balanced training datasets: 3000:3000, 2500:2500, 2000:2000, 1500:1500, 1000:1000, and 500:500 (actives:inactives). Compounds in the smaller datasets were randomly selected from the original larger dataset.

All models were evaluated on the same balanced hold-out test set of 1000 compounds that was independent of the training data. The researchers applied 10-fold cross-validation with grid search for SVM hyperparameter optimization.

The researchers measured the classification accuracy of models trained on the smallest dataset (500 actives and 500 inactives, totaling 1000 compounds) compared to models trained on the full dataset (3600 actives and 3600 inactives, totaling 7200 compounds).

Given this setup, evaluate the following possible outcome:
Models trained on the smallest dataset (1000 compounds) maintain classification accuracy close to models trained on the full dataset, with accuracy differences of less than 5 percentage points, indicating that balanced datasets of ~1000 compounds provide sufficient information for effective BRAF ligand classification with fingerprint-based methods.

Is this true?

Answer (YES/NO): YES